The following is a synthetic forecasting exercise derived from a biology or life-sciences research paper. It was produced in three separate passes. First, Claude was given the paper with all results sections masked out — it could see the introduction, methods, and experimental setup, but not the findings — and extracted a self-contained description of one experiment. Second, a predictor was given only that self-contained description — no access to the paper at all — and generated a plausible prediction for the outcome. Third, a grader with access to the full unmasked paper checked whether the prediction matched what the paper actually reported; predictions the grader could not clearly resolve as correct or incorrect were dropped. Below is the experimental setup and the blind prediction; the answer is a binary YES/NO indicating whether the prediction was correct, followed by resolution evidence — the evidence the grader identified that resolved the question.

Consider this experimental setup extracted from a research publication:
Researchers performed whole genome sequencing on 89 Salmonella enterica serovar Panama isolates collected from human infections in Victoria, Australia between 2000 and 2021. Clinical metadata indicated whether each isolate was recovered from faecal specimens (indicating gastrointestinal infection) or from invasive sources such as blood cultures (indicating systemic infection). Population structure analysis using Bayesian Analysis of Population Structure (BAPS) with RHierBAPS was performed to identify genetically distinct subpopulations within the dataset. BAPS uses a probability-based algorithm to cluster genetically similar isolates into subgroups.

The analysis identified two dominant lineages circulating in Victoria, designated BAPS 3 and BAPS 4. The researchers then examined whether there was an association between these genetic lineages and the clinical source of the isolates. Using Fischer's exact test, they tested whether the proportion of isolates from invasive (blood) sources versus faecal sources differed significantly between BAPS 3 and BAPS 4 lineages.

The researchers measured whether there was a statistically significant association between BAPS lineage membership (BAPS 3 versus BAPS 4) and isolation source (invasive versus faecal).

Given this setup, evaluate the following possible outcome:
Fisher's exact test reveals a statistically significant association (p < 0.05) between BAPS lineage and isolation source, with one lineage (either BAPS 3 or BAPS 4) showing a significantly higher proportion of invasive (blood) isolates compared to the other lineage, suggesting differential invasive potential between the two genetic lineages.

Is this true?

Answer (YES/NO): NO